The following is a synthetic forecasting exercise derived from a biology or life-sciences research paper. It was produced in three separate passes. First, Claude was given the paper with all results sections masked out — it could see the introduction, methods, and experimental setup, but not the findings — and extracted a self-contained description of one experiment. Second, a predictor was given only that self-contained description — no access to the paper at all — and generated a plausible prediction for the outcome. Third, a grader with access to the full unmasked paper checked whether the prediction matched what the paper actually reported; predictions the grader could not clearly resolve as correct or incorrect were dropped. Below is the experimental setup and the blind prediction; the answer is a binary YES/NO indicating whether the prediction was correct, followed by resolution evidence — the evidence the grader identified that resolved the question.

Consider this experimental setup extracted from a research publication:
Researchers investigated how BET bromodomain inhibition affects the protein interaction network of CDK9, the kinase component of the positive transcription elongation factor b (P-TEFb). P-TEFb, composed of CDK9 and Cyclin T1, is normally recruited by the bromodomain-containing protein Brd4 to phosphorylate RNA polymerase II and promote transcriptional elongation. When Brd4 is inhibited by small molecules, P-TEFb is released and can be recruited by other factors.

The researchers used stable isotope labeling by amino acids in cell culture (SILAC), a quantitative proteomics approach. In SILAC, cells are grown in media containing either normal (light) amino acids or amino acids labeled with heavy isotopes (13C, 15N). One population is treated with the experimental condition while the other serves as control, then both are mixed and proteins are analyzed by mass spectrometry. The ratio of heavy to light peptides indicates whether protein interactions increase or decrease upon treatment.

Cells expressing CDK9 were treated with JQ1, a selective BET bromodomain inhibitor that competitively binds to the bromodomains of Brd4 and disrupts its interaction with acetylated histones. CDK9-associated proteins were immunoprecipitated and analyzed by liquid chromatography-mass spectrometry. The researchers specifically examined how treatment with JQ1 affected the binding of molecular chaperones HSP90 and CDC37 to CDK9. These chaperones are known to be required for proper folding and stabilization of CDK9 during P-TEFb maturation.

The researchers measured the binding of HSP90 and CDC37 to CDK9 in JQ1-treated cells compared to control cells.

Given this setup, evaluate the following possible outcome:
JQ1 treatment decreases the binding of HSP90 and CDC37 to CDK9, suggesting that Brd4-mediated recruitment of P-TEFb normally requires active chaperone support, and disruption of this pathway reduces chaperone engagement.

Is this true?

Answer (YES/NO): NO